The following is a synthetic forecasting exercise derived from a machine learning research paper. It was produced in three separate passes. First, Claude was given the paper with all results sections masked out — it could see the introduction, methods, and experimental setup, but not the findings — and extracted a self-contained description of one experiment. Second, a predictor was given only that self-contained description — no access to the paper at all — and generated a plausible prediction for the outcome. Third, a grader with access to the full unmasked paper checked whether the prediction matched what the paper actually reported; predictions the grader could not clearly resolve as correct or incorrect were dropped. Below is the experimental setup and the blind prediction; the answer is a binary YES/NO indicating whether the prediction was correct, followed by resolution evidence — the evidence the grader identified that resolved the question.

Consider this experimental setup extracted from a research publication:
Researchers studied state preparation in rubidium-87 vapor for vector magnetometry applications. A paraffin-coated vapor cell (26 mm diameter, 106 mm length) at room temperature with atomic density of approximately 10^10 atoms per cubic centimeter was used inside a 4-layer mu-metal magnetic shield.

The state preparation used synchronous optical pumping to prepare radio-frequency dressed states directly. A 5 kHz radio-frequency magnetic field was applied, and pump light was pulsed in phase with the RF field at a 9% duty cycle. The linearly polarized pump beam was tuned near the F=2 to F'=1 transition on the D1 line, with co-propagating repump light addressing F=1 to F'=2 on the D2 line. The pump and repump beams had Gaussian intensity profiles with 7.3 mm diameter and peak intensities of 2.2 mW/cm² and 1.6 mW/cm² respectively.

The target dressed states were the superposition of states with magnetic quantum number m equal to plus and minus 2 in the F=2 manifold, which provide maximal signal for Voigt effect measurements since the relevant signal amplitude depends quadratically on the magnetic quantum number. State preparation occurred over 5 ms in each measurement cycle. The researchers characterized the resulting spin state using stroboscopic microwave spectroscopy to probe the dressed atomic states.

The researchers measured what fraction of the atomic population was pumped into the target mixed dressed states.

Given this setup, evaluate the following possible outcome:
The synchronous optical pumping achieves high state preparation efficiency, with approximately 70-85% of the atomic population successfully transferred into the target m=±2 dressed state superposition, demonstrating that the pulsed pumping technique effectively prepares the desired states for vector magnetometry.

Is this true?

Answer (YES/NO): YES